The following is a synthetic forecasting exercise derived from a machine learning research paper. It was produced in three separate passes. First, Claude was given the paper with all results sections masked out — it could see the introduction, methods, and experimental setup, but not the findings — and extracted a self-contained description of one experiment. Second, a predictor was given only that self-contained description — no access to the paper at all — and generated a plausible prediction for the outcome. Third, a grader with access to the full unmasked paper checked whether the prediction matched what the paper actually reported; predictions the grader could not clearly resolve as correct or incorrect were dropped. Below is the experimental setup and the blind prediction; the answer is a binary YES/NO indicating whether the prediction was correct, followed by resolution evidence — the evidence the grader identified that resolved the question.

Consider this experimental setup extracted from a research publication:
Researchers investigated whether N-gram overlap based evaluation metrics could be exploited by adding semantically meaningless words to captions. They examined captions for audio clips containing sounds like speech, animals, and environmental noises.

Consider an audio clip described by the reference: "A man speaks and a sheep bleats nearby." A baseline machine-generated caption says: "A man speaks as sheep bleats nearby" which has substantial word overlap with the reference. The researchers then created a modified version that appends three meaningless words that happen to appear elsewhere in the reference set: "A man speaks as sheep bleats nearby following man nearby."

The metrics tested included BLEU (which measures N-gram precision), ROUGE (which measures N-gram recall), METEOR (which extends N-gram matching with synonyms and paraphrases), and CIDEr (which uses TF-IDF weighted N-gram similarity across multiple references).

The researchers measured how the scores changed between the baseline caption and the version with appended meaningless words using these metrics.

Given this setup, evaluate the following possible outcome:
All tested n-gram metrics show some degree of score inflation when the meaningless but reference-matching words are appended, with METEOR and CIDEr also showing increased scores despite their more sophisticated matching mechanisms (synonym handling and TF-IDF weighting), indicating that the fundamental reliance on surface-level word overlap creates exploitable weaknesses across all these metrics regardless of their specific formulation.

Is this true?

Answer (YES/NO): YES